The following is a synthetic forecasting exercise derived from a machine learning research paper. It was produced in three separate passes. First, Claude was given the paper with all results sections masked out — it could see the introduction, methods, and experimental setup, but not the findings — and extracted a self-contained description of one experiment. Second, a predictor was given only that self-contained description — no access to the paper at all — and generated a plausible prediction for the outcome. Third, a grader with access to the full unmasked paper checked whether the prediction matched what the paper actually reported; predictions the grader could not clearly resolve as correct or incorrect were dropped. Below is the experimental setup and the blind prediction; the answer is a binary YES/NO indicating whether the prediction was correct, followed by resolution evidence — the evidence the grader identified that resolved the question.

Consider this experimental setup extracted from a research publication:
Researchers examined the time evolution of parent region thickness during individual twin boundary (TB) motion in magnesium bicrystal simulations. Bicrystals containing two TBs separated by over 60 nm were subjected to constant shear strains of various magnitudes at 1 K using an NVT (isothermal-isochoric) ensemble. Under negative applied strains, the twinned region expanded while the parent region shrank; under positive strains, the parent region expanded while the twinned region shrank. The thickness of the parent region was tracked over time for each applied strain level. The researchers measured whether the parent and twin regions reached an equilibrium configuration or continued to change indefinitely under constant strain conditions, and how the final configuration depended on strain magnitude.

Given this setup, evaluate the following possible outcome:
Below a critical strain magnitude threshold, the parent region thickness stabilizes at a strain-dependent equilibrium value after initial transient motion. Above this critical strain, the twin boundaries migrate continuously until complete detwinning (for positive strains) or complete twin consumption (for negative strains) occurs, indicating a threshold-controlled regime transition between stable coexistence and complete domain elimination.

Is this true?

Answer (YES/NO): NO